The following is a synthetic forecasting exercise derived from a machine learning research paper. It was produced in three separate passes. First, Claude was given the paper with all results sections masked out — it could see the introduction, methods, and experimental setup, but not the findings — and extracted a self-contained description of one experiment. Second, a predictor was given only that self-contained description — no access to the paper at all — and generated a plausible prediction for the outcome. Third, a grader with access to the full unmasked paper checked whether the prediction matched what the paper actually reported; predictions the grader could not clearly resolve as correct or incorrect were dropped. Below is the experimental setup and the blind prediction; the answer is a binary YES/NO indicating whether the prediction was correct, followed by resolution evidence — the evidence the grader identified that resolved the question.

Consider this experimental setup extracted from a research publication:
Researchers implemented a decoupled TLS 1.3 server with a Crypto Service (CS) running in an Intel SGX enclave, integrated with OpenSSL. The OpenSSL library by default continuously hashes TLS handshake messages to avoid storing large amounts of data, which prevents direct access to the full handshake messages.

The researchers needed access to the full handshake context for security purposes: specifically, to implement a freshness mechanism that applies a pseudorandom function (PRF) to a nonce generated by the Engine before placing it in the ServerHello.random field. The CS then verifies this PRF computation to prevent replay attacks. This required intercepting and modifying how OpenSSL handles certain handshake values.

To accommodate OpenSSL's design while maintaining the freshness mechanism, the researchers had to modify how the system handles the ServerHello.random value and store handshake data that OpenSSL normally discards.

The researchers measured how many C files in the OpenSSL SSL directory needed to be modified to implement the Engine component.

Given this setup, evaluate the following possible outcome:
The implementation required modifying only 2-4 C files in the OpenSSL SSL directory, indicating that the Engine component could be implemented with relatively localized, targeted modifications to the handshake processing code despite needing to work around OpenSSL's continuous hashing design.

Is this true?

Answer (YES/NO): NO